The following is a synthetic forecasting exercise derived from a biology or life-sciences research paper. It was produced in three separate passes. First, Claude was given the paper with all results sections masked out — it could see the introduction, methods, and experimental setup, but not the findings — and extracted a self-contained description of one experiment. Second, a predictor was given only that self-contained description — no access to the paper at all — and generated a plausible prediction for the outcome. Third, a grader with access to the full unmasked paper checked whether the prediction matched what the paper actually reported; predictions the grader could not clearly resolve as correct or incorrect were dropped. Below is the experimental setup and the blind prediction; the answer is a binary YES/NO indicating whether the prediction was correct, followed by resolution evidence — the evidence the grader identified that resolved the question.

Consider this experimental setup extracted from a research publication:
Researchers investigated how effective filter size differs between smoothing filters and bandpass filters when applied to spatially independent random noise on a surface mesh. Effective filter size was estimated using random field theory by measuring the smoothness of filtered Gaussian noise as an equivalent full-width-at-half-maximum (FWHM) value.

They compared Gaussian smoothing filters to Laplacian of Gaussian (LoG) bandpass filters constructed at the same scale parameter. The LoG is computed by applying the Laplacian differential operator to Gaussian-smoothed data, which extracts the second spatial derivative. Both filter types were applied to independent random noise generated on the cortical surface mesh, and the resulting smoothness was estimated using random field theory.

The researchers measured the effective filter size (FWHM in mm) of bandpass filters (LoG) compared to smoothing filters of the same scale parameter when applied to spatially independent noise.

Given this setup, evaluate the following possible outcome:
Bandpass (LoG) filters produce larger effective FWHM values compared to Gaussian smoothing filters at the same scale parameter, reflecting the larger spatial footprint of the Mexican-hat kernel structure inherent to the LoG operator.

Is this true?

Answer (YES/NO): NO